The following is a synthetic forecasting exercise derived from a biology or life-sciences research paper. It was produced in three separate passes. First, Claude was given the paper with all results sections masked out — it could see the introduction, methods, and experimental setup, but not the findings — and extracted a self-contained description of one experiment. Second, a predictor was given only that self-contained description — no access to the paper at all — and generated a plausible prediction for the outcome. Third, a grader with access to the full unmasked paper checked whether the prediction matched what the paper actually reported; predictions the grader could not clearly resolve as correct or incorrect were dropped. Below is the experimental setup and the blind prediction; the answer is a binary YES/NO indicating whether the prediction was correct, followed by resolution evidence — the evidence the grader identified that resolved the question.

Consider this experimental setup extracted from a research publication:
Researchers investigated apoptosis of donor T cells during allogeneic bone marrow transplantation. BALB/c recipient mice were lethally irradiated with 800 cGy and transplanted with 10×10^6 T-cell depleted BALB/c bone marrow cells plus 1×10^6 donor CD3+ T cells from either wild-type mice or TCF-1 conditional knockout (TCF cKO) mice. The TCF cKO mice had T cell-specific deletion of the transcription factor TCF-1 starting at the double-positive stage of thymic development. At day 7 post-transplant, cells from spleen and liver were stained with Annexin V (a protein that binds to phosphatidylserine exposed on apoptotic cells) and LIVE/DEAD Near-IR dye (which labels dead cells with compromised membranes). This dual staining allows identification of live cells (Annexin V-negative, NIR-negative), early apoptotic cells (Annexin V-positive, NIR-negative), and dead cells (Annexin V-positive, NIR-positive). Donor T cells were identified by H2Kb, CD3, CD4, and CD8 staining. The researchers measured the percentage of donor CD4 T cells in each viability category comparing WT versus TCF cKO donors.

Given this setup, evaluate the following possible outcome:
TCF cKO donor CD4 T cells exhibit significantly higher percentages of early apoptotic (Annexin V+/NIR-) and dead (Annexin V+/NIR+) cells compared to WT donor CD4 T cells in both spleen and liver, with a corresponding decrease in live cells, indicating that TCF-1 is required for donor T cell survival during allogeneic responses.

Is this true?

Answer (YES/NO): NO